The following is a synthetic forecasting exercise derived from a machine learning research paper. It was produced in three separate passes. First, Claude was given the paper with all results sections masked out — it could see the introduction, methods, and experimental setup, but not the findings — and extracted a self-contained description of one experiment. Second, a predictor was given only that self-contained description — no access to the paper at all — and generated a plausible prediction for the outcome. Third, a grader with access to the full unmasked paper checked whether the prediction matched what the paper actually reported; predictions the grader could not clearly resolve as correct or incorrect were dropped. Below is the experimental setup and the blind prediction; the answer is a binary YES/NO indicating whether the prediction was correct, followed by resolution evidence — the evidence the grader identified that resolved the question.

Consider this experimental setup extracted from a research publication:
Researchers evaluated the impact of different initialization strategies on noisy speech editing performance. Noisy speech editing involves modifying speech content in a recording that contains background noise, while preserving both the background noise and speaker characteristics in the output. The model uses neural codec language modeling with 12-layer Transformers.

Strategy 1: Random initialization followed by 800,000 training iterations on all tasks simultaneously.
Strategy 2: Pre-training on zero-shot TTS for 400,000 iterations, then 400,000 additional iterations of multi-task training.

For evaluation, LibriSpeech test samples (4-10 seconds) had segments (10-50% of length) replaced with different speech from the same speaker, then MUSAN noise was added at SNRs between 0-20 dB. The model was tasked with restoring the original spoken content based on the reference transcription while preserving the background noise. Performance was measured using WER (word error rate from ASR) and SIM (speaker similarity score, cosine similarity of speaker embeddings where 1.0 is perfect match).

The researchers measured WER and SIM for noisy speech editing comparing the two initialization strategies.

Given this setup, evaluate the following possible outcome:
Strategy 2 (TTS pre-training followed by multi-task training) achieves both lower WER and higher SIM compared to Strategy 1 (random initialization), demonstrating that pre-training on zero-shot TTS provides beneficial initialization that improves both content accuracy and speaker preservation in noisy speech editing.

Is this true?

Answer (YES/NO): YES